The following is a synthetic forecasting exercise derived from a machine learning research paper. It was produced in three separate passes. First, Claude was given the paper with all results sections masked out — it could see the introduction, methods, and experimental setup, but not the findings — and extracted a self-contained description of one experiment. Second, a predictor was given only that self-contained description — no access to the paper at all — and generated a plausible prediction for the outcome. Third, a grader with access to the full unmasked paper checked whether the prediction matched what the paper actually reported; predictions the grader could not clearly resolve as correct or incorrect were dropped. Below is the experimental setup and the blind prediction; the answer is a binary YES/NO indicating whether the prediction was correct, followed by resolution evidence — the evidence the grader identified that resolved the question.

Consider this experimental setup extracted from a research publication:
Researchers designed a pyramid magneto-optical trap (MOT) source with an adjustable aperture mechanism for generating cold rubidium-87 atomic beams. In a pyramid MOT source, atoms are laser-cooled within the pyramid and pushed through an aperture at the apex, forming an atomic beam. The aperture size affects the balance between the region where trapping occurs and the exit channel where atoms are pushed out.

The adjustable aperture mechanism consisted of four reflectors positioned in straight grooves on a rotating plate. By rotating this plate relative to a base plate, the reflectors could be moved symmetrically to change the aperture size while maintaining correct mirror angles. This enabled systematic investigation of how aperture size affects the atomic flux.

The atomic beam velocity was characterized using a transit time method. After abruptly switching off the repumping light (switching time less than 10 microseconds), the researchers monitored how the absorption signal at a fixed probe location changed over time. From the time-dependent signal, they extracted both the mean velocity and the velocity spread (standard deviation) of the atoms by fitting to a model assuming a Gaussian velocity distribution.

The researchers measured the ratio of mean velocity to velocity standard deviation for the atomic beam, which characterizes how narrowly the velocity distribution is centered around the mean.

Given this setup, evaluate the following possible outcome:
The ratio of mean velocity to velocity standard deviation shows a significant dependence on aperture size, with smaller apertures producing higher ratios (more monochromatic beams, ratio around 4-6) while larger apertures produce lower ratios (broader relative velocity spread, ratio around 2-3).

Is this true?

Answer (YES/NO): NO